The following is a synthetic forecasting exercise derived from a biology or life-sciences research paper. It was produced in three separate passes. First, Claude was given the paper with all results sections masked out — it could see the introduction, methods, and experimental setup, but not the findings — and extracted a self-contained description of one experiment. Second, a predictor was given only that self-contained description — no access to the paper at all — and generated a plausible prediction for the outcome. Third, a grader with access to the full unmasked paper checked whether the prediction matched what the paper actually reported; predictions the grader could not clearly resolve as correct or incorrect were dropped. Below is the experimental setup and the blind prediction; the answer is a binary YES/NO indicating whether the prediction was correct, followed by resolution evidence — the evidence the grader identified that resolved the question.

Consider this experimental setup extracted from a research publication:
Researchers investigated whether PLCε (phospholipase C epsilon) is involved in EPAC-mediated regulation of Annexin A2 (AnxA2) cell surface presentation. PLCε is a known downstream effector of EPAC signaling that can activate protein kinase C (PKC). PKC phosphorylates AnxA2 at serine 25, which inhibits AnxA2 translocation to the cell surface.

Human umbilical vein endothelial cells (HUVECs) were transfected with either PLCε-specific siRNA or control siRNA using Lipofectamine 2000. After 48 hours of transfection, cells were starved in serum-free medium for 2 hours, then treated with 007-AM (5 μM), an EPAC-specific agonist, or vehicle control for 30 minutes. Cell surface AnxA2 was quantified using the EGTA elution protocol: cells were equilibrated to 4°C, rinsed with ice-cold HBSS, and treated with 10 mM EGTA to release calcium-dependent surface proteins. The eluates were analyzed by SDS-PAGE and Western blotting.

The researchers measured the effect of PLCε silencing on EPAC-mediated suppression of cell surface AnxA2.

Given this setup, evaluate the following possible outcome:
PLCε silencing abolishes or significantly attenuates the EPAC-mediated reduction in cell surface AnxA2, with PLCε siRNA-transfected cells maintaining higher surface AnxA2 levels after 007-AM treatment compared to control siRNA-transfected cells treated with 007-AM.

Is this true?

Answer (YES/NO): YES